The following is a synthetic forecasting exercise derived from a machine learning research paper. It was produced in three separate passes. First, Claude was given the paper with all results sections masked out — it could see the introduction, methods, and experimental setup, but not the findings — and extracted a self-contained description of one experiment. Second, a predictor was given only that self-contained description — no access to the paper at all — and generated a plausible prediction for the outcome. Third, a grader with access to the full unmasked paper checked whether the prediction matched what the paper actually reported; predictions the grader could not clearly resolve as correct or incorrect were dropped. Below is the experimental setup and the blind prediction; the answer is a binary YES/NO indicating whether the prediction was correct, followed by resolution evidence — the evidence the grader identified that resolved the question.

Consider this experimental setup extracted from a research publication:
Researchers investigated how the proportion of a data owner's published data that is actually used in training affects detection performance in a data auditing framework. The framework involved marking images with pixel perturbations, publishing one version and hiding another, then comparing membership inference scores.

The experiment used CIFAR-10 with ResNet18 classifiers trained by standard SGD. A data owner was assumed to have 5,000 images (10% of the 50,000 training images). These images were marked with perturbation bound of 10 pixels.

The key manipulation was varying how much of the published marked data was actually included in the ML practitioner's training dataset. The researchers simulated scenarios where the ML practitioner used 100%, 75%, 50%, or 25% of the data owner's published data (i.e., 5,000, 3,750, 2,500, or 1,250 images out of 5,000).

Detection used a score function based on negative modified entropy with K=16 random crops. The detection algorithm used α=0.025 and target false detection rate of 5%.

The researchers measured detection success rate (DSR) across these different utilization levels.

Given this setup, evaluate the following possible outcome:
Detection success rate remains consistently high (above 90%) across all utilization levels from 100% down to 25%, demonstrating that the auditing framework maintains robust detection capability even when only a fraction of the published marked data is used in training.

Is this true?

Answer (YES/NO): NO